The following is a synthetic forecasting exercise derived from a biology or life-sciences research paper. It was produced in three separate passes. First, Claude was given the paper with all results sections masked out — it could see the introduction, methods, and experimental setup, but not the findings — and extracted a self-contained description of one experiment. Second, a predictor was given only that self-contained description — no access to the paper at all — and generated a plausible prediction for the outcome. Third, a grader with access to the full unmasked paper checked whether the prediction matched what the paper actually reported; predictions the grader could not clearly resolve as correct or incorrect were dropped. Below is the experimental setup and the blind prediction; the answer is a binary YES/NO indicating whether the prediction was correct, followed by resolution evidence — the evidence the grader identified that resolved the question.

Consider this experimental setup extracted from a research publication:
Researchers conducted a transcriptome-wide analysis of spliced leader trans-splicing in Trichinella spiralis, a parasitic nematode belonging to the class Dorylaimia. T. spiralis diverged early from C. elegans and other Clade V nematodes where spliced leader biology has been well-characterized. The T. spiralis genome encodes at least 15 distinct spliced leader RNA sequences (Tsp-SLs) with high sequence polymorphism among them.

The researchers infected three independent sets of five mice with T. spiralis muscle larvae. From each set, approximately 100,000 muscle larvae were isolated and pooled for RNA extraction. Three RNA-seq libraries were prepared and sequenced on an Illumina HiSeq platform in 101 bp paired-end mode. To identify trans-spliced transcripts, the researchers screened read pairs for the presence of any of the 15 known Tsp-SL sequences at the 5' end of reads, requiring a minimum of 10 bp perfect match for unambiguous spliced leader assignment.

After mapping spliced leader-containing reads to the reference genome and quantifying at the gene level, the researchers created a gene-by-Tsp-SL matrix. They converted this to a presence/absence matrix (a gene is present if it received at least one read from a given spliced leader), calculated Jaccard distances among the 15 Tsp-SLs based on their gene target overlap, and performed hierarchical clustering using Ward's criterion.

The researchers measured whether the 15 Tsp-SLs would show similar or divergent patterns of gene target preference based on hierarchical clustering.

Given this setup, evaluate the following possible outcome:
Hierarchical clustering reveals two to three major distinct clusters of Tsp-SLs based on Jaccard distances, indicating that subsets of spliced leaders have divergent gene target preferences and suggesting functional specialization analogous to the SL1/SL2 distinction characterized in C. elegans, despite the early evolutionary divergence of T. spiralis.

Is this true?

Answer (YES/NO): YES